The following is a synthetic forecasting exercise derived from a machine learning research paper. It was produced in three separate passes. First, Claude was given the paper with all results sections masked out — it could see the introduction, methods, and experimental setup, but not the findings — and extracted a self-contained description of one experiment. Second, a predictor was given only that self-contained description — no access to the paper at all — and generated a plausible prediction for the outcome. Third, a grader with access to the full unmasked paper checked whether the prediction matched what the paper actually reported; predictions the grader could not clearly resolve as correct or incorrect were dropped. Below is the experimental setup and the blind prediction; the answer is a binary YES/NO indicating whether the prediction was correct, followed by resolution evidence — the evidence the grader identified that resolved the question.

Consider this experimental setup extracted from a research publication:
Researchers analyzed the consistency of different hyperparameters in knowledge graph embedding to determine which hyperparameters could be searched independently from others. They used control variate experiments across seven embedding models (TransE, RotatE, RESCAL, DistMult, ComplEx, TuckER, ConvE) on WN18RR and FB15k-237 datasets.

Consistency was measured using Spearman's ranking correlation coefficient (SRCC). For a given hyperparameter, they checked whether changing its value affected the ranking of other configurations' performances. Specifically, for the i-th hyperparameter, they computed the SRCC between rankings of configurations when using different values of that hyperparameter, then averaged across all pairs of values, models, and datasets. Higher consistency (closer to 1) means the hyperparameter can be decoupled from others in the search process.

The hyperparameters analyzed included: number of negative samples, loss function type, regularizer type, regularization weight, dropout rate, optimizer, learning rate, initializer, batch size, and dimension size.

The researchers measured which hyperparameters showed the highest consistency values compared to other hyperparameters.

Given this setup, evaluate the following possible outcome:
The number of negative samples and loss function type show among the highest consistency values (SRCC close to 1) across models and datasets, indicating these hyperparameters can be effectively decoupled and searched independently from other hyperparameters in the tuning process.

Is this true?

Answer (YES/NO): NO